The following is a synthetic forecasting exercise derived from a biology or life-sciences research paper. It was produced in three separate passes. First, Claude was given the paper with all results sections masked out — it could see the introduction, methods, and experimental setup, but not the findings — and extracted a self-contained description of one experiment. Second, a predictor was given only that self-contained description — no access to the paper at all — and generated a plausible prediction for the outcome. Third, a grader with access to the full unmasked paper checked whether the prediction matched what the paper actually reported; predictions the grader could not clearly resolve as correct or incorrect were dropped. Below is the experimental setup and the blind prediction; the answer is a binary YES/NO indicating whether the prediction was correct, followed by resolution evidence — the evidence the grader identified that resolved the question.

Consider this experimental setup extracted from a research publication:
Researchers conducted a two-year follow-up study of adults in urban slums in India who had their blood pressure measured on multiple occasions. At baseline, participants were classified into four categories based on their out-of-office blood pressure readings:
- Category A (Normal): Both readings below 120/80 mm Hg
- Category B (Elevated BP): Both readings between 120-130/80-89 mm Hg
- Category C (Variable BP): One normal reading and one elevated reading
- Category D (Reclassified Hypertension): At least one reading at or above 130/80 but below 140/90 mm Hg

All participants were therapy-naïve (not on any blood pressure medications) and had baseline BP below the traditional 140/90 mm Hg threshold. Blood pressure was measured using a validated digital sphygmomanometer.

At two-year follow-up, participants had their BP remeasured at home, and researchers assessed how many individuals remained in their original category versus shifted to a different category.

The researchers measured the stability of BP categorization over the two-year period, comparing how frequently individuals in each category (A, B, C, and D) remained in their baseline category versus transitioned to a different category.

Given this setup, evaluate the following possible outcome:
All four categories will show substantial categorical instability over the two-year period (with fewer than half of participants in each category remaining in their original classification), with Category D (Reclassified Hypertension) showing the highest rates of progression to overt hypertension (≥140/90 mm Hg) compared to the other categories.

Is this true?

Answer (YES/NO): NO